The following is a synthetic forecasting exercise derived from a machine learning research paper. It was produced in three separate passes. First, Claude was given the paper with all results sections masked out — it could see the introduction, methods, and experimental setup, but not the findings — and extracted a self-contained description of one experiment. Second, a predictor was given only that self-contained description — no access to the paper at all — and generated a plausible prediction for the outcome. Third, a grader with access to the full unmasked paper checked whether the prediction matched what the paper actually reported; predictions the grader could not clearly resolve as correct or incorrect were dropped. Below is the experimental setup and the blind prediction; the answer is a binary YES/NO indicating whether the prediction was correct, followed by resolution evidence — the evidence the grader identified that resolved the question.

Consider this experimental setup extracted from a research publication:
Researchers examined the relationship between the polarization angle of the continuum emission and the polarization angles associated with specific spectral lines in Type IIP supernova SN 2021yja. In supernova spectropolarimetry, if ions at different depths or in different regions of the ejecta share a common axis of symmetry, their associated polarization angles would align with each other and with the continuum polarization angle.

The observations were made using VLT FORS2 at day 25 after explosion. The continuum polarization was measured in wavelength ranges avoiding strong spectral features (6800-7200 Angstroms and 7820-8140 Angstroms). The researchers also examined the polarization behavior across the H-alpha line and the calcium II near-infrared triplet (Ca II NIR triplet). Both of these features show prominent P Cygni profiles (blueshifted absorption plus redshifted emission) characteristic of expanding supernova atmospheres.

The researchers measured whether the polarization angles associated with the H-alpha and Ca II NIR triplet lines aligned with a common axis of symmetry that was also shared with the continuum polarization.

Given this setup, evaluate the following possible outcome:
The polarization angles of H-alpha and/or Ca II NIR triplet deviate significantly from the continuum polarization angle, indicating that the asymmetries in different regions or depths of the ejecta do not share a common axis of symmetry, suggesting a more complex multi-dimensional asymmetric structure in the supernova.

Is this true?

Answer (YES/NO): NO